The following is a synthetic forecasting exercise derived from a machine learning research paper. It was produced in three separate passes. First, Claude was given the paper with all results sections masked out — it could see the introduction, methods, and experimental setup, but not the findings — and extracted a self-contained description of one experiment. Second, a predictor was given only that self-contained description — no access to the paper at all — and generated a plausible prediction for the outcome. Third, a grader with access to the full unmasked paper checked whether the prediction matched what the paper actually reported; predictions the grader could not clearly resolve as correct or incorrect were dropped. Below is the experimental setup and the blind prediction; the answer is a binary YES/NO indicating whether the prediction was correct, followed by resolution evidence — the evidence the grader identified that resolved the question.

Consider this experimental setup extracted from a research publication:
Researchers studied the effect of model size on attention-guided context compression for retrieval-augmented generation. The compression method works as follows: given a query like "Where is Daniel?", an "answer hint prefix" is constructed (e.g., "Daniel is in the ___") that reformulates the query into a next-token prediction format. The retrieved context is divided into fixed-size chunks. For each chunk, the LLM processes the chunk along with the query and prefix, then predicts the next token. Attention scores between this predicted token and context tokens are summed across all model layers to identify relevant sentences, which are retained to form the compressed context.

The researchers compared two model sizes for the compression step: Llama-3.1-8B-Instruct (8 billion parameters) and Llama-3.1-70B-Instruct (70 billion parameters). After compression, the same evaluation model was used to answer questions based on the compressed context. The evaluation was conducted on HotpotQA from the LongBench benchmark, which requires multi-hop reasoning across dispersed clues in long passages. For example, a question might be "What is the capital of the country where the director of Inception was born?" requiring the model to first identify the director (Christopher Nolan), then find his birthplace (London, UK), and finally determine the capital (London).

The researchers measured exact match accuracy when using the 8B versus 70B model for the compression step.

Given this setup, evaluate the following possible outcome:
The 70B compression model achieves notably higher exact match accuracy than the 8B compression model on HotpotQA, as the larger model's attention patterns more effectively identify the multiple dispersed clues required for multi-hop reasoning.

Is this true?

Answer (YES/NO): NO